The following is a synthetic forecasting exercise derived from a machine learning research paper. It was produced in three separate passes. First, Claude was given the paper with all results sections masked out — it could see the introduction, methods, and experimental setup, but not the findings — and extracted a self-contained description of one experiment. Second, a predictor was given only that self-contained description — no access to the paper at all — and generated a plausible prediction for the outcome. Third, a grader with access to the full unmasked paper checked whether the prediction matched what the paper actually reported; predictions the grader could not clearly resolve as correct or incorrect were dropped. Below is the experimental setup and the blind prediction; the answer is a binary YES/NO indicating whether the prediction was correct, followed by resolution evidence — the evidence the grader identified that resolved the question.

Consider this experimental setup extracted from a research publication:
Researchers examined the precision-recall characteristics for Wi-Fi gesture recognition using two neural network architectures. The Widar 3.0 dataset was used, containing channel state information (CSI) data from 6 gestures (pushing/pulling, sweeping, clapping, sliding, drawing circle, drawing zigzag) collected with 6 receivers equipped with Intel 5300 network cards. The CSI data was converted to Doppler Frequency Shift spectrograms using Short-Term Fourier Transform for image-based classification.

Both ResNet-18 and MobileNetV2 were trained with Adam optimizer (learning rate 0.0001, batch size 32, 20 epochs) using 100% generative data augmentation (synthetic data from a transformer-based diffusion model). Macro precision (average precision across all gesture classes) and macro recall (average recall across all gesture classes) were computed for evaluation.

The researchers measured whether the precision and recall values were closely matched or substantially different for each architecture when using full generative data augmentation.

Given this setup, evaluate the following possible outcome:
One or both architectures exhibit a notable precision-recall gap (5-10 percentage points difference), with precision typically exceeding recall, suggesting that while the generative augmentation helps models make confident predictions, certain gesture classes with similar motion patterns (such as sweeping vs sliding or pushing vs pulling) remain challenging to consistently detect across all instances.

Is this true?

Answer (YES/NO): NO